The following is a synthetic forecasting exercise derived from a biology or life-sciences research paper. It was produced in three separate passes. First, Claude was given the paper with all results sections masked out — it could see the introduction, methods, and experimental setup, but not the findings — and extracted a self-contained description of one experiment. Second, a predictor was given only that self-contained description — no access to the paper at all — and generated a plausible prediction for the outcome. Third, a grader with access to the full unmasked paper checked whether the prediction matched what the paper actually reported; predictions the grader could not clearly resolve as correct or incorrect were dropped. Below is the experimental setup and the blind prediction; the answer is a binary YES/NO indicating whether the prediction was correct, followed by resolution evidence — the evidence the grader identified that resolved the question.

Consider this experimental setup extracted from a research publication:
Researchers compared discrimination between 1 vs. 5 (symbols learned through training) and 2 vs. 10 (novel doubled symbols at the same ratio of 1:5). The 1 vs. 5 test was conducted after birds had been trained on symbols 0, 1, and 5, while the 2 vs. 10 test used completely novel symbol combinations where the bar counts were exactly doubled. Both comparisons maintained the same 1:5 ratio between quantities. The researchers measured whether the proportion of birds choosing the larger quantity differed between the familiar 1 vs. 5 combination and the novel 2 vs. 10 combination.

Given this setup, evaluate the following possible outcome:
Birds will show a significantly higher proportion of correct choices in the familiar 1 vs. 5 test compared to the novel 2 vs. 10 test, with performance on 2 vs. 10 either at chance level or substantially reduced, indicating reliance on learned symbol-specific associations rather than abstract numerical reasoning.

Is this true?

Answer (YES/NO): NO